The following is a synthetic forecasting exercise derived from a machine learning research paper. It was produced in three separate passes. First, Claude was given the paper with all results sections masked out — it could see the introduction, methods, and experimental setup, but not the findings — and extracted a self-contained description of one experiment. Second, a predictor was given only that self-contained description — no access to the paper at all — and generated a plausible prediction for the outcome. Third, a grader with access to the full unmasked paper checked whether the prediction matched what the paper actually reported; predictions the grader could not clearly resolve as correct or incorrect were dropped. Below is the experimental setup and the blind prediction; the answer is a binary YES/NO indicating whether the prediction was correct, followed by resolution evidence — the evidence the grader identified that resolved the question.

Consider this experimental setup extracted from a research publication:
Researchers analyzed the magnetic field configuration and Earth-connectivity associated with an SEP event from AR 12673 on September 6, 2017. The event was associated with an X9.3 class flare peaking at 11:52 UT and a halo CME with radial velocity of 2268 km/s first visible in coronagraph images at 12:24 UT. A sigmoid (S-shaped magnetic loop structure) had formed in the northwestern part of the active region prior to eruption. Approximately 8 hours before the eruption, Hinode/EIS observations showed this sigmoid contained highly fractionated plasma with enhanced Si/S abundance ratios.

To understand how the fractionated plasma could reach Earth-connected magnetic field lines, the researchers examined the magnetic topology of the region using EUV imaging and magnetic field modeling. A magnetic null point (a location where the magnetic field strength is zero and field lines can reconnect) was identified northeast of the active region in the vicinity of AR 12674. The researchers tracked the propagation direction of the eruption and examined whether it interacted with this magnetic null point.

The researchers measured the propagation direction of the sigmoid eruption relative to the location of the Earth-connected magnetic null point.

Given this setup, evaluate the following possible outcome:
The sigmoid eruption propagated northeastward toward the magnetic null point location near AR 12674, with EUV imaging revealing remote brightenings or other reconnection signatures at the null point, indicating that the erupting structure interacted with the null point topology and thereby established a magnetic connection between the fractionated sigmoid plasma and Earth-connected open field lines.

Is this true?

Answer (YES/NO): YES